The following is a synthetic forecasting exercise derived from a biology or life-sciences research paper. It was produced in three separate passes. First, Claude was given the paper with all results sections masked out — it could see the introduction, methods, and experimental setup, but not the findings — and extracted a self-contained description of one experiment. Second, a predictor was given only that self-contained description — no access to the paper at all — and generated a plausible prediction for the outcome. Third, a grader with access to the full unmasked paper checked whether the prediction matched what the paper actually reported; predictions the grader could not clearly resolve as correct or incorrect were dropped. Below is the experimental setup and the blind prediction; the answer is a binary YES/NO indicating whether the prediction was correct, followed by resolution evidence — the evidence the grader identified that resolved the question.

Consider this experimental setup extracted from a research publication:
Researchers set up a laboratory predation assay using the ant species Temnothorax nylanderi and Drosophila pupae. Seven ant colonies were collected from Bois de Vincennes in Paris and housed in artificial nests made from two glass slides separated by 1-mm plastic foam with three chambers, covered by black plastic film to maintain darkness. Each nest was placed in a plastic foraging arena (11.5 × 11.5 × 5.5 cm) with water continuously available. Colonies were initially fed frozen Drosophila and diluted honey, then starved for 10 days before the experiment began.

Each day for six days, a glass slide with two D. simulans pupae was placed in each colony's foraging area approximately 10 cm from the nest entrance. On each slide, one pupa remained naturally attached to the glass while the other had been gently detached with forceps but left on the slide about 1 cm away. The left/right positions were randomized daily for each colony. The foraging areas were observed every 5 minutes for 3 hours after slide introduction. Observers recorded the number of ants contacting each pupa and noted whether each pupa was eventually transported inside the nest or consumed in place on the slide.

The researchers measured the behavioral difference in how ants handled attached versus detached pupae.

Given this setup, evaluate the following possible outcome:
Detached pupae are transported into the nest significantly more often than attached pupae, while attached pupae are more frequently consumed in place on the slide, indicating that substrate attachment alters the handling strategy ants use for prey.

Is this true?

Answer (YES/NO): YES